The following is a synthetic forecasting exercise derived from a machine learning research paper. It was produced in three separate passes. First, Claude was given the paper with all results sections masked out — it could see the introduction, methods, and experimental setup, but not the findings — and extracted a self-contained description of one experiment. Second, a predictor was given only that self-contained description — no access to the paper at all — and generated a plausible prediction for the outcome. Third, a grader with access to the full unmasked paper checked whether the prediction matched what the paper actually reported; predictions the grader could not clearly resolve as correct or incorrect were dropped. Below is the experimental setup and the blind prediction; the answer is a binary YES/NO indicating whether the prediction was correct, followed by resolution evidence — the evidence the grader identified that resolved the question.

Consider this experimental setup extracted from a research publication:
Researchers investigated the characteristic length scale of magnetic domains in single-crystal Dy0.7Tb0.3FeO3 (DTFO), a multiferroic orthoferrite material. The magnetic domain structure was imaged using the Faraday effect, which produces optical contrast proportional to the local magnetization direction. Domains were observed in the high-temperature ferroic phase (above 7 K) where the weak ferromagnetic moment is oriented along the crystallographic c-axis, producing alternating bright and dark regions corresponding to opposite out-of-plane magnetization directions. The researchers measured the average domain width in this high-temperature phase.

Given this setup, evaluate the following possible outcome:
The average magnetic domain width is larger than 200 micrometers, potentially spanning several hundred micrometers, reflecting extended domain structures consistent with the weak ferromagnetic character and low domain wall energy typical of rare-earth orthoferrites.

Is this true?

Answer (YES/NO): NO